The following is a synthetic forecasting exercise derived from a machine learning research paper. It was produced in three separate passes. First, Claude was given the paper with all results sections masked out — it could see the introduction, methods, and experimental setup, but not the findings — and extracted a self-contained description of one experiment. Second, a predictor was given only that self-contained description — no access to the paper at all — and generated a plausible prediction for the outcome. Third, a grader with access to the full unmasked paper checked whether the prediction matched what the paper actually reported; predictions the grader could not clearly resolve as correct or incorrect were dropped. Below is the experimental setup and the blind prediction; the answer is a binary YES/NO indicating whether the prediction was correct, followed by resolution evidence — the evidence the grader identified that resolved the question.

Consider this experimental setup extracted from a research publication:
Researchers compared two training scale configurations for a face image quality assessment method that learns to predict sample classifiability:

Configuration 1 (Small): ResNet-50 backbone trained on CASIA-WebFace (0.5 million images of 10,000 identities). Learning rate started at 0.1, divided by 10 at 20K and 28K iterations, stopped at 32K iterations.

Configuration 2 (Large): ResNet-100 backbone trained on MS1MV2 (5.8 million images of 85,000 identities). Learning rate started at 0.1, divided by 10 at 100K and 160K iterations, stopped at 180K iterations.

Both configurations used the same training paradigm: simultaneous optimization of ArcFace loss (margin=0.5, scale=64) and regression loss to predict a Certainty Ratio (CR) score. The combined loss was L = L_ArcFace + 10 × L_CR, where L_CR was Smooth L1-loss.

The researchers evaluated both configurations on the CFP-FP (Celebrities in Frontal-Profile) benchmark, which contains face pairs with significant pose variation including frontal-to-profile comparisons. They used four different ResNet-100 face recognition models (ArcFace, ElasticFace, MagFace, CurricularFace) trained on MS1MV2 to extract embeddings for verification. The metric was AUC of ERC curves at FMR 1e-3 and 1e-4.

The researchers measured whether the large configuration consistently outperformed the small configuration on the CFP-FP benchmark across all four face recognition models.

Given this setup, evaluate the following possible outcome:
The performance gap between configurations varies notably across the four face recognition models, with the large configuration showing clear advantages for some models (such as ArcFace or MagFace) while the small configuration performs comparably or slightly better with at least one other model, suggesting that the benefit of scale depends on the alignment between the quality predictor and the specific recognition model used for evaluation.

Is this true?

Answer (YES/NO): NO